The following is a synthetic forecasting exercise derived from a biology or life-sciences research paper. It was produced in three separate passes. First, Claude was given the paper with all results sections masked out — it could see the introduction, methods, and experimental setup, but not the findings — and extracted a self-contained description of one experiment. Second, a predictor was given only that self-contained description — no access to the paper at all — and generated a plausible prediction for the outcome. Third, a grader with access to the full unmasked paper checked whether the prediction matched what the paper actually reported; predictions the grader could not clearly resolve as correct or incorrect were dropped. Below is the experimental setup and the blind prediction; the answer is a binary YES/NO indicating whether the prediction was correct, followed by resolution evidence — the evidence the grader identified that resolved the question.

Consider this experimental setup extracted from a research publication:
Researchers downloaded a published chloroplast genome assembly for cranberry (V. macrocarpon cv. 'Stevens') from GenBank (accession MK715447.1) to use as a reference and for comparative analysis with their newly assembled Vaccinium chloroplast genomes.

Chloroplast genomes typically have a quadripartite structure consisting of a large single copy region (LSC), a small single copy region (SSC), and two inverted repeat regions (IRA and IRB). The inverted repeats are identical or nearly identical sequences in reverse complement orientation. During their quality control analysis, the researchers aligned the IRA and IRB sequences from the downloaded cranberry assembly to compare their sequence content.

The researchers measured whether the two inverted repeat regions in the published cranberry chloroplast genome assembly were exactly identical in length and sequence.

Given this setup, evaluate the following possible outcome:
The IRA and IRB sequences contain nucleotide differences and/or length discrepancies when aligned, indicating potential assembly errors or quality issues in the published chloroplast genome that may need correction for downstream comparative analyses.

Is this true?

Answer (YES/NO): YES